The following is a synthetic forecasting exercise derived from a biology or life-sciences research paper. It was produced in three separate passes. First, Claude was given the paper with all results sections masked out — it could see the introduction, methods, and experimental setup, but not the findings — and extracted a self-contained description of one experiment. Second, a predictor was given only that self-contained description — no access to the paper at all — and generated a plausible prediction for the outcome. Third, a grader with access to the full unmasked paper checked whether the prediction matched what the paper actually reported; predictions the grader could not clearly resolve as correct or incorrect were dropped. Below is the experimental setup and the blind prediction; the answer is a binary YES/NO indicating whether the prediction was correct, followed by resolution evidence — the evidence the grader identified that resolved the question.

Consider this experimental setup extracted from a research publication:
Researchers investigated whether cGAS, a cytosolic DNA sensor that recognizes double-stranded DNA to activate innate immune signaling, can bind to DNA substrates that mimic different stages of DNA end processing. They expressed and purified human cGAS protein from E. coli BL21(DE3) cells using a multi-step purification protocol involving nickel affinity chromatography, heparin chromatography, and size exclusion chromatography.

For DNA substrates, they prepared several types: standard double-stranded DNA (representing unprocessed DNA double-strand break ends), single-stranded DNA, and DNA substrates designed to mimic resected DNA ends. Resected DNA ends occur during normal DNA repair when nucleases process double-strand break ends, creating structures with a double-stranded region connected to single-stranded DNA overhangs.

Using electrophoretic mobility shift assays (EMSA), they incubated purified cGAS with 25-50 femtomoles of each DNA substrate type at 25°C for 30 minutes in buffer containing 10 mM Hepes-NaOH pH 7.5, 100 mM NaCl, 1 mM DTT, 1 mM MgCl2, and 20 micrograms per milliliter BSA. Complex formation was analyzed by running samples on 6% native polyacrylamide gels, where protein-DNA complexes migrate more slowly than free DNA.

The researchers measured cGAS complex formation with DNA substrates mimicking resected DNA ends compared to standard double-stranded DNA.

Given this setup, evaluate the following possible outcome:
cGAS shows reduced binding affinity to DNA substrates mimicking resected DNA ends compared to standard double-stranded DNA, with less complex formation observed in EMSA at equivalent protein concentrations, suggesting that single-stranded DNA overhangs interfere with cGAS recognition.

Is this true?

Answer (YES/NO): YES